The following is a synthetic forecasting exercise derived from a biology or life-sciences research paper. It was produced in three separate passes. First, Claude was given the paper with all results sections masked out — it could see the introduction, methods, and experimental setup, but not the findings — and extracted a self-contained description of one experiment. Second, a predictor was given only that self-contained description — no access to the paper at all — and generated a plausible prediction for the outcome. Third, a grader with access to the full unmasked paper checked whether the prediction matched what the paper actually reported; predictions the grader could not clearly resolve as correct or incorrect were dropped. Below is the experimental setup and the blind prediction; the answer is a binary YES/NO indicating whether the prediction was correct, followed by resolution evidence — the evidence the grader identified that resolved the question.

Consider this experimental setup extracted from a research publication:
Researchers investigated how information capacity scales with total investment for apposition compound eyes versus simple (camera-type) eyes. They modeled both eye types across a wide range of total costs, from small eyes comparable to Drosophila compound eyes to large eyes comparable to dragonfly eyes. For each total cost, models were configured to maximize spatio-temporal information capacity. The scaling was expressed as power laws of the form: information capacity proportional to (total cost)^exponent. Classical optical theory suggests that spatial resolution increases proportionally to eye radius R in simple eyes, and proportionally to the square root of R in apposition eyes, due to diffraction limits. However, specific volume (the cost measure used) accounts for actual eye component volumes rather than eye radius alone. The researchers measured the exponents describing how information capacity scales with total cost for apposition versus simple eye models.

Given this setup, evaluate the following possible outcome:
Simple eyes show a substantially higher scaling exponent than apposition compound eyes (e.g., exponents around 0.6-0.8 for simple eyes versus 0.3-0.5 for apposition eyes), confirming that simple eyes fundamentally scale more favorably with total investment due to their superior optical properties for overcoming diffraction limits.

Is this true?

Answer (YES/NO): NO